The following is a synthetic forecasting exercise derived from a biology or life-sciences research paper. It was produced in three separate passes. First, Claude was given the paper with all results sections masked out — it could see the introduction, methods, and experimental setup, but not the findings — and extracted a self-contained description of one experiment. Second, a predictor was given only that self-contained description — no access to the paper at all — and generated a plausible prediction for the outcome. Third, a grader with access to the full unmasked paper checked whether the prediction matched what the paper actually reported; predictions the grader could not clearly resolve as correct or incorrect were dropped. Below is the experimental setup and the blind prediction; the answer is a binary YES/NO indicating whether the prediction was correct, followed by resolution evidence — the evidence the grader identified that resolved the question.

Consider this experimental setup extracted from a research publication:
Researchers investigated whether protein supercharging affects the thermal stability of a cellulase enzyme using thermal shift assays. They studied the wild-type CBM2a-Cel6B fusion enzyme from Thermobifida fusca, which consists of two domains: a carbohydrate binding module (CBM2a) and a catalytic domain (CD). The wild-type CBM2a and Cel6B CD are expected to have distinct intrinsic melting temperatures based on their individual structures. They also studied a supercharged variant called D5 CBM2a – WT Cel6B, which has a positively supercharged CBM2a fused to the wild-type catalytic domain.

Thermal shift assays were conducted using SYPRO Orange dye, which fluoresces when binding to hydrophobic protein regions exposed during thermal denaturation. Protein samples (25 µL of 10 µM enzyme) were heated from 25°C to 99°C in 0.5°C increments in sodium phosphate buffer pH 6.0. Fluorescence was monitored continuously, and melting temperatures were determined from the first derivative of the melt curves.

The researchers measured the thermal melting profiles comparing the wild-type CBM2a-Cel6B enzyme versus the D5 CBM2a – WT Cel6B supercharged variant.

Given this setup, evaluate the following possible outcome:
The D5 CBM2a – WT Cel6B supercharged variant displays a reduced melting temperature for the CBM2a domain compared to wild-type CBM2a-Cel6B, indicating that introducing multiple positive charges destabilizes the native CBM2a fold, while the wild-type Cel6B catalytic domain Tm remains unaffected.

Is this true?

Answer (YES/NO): NO